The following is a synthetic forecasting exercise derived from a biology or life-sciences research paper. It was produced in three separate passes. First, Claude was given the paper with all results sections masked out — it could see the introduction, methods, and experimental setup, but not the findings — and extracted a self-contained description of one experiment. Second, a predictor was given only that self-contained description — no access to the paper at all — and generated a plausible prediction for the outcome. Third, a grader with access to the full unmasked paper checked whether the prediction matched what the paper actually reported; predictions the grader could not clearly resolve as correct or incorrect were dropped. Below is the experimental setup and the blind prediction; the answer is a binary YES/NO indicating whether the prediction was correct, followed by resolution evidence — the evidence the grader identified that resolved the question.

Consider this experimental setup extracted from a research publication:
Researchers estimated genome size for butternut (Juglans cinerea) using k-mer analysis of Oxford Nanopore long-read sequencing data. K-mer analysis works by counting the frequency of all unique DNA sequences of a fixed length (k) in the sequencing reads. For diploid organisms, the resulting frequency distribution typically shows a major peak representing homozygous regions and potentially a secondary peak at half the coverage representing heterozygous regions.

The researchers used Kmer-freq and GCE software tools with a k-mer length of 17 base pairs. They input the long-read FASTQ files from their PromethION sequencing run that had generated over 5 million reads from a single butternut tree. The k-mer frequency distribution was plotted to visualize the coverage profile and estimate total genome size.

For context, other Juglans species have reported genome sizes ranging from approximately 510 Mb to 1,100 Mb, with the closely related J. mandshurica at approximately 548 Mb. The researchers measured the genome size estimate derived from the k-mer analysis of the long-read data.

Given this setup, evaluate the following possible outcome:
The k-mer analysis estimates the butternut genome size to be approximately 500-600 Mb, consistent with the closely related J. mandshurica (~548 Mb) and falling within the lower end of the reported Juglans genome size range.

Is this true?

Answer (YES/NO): YES